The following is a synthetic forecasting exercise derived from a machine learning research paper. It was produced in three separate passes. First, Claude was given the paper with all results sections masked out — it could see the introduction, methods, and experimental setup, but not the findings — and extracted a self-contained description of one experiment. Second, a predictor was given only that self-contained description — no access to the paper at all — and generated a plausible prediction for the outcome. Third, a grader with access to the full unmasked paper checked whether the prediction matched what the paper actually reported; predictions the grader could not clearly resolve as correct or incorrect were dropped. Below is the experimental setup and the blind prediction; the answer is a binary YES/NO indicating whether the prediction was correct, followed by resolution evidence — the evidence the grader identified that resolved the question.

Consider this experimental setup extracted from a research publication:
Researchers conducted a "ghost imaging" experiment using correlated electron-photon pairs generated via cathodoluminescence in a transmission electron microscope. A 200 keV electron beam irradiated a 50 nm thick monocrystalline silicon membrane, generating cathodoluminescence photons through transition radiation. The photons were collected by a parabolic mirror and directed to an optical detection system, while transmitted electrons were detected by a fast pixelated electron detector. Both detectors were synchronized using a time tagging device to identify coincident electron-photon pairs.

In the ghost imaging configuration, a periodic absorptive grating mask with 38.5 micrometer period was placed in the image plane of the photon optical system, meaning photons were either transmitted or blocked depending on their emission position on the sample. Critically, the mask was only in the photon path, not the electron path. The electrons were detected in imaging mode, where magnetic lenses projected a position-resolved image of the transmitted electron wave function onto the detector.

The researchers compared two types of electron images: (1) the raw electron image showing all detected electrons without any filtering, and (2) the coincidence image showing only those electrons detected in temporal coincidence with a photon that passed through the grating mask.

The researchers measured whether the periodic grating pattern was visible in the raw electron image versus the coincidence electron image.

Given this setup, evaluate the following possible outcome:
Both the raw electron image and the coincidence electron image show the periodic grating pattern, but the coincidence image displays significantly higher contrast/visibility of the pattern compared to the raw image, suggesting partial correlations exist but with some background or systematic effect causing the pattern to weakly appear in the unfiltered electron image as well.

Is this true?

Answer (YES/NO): NO